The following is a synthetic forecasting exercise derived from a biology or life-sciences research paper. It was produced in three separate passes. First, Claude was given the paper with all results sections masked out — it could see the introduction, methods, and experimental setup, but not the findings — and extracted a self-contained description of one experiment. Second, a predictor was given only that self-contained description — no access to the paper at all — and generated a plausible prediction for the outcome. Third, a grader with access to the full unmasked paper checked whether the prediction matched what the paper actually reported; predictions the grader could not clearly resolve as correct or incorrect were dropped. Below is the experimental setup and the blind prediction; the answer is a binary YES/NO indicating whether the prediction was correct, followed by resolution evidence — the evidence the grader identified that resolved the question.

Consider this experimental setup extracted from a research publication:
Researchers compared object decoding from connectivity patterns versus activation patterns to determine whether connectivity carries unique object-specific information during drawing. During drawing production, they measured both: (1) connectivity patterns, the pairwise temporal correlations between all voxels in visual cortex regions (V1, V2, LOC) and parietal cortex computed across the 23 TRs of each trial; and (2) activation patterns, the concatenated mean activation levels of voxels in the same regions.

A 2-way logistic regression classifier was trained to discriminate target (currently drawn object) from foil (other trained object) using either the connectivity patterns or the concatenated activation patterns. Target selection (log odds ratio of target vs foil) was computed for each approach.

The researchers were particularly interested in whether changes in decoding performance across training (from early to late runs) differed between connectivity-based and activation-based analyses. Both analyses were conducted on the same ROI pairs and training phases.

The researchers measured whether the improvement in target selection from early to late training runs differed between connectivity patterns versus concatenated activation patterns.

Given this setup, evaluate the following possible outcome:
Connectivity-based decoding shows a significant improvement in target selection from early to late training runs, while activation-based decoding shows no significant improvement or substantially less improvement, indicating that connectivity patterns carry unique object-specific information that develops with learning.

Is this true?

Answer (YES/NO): YES